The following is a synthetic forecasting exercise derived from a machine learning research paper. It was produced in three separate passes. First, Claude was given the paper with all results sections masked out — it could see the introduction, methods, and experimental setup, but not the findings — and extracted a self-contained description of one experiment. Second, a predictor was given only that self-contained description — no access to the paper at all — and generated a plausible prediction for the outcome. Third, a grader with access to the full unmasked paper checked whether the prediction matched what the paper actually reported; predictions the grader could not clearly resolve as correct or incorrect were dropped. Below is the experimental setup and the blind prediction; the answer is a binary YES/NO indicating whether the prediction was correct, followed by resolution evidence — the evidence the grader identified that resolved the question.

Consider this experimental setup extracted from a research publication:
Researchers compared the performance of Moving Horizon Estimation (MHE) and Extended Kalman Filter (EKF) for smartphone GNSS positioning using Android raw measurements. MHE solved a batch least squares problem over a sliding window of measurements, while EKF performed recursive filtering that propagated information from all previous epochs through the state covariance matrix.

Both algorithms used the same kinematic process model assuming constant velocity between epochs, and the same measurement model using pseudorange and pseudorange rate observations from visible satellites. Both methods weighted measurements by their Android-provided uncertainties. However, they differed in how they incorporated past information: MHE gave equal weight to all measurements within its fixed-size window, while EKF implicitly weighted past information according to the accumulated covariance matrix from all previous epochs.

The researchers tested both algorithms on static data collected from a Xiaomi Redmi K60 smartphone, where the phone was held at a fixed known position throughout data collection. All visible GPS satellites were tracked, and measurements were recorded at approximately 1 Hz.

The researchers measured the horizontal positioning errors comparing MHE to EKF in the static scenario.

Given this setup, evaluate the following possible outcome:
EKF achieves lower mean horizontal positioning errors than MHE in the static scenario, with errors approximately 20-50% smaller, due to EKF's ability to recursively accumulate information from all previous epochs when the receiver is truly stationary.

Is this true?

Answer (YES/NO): NO